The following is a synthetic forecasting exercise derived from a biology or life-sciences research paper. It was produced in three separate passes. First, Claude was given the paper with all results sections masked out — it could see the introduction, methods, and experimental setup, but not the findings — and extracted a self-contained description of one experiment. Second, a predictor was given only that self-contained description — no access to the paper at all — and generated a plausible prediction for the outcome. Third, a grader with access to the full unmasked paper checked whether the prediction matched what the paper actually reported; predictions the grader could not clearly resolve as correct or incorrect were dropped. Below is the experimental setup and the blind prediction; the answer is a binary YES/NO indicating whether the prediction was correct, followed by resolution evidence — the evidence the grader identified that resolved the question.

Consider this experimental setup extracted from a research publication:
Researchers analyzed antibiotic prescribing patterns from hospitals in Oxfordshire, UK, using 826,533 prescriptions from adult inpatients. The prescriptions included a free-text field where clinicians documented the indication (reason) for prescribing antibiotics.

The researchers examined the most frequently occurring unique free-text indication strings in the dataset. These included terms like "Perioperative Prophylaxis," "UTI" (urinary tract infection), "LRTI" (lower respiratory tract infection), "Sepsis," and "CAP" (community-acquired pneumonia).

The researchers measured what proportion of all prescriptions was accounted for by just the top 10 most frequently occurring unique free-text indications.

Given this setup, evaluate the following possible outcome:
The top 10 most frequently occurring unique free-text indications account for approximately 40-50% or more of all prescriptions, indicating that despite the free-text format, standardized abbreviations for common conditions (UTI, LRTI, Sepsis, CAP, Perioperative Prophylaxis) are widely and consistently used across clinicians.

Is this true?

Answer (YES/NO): YES